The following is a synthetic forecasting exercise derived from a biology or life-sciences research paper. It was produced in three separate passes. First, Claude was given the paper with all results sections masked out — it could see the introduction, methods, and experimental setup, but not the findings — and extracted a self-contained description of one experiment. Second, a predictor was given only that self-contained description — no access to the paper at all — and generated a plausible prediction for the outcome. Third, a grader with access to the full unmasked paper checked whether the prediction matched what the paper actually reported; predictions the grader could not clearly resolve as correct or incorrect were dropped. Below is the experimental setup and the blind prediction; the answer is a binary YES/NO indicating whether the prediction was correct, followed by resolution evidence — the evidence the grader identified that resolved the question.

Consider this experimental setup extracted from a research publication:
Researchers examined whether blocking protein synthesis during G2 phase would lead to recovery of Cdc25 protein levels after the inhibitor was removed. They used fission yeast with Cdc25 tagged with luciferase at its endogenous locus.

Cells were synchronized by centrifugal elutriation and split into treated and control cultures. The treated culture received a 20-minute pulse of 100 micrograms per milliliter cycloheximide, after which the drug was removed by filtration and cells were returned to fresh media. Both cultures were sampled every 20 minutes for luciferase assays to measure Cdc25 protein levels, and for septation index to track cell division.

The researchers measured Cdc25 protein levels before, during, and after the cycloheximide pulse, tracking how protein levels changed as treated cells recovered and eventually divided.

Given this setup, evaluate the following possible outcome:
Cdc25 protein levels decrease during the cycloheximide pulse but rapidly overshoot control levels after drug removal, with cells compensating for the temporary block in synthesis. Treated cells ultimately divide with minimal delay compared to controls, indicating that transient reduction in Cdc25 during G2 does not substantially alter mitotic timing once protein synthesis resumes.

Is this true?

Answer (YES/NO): NO